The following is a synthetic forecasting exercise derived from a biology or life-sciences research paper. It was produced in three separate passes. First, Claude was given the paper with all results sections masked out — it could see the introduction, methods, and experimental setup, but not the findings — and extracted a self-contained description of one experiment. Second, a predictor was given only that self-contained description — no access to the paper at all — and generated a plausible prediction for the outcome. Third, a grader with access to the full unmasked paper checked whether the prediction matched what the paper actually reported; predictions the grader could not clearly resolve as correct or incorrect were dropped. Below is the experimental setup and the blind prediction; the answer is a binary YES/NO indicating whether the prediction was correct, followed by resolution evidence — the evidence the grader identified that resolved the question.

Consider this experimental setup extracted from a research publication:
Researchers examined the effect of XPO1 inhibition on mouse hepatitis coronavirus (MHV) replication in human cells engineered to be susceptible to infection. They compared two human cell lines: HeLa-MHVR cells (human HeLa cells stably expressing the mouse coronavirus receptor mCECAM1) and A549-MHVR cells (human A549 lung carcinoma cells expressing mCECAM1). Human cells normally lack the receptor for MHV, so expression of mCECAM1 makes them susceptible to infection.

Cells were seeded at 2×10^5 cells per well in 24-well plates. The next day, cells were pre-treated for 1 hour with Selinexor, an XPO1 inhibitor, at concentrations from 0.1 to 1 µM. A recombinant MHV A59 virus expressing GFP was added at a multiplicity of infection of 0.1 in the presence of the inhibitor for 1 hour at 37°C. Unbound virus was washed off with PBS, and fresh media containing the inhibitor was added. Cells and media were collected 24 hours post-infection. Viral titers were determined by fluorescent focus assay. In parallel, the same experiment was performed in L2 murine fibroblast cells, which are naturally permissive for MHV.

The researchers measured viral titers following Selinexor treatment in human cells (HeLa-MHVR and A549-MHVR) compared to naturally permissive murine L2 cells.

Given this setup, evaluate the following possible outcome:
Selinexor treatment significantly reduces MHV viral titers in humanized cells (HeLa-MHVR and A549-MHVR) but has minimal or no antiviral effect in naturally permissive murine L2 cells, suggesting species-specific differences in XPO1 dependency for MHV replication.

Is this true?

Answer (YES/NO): NO